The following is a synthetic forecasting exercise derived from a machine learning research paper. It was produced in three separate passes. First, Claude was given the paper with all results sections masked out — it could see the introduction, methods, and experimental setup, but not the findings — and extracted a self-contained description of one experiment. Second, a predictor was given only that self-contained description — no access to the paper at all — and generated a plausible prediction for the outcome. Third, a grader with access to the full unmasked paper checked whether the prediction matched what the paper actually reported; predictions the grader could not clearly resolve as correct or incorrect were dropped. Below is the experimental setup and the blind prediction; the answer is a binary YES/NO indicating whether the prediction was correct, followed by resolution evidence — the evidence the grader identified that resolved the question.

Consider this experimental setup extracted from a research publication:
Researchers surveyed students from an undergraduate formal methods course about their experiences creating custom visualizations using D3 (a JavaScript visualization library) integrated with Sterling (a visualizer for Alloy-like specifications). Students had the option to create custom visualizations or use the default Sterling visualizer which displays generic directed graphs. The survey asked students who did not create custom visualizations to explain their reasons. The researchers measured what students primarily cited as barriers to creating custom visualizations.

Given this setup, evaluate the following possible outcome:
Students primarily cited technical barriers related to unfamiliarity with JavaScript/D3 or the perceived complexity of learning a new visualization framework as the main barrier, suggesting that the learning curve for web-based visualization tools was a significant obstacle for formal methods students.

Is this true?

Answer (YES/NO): YES